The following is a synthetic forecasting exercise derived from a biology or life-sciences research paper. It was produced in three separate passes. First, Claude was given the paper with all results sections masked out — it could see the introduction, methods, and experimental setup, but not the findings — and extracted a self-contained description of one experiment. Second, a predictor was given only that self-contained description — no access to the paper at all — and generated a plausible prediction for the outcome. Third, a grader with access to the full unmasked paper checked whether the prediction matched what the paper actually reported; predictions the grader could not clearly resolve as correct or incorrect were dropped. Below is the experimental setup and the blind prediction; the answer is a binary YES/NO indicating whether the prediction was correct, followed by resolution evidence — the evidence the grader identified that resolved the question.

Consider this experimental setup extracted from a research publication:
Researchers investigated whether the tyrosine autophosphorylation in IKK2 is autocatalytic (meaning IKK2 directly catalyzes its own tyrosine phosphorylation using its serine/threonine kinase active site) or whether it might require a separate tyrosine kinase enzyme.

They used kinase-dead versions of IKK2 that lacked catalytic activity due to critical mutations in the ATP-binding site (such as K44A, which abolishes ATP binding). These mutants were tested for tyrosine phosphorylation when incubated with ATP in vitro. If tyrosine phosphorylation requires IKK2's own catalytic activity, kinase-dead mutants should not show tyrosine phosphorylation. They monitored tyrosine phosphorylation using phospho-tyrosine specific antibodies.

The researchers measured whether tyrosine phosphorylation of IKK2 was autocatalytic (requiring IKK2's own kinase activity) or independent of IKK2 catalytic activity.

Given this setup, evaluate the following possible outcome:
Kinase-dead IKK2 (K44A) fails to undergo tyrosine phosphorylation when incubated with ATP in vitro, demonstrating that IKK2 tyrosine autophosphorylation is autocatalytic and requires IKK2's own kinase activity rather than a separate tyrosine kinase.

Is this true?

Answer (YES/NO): YES